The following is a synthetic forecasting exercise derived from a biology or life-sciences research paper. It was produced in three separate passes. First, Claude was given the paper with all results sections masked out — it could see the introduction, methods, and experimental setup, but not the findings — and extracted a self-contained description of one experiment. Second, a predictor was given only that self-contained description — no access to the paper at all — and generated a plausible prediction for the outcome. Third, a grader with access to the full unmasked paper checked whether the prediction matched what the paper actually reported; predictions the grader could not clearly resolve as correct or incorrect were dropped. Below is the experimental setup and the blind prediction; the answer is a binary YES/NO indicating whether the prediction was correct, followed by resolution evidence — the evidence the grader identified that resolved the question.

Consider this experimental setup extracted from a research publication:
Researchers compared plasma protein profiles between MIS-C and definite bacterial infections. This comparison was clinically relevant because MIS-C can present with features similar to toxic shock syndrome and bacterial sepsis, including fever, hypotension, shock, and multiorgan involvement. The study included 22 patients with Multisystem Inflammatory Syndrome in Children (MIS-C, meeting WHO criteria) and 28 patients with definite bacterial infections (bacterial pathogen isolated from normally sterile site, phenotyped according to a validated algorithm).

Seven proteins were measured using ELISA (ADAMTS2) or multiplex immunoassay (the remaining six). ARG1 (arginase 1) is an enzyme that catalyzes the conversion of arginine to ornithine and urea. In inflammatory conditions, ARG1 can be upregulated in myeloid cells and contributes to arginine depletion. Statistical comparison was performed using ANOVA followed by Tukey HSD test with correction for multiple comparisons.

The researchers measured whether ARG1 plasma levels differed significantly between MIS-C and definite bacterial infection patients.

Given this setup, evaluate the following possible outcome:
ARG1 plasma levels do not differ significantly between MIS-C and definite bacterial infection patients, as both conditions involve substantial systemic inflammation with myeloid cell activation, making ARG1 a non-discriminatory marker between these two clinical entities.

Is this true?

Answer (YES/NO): YES